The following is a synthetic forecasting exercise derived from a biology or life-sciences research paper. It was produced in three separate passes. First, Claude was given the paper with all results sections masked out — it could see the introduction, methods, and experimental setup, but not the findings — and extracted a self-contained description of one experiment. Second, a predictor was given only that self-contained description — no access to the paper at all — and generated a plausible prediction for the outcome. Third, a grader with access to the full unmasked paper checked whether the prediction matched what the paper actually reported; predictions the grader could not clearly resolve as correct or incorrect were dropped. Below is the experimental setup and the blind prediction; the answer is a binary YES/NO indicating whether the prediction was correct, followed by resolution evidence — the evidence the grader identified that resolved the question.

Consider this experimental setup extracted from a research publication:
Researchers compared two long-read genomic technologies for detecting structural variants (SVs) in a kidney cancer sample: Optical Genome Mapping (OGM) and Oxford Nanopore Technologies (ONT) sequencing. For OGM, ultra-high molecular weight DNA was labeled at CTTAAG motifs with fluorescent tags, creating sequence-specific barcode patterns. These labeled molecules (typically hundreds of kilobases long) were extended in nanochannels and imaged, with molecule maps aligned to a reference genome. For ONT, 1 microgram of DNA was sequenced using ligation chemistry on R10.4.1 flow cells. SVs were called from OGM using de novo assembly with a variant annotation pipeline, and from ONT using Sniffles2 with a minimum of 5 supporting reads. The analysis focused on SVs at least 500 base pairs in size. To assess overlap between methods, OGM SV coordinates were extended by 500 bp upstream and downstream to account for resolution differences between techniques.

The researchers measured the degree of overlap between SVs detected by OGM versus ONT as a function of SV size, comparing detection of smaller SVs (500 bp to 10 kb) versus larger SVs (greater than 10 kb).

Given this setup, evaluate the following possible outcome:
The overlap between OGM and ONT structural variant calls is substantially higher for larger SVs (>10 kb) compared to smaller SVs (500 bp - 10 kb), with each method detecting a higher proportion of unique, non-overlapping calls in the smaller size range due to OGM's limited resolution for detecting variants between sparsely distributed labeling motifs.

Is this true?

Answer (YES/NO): NO